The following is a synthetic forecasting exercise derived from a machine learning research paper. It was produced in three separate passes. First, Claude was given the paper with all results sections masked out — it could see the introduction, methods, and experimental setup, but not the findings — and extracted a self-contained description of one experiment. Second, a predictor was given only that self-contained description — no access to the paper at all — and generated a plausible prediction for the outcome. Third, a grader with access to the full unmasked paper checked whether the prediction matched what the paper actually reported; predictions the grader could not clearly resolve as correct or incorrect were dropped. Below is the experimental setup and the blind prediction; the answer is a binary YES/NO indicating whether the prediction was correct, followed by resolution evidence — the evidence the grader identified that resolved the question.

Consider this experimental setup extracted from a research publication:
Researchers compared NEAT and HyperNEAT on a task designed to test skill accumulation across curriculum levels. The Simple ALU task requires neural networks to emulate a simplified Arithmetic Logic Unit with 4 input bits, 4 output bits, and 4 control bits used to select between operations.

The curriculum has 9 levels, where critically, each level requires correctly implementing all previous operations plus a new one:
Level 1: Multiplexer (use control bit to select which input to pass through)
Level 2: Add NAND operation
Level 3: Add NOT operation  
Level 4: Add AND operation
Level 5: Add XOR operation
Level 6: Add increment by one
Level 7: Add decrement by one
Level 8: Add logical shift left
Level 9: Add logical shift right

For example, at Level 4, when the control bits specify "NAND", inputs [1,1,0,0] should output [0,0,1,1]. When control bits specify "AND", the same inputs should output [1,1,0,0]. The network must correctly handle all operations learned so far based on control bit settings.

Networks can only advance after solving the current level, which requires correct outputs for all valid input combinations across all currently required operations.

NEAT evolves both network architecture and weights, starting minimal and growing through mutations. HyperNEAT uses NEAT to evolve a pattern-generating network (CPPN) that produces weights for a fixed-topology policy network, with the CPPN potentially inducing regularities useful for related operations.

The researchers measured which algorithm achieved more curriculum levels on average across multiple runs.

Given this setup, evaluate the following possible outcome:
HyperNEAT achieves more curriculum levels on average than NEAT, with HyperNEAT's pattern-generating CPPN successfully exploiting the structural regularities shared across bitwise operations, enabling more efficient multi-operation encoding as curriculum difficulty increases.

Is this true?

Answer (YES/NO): NO